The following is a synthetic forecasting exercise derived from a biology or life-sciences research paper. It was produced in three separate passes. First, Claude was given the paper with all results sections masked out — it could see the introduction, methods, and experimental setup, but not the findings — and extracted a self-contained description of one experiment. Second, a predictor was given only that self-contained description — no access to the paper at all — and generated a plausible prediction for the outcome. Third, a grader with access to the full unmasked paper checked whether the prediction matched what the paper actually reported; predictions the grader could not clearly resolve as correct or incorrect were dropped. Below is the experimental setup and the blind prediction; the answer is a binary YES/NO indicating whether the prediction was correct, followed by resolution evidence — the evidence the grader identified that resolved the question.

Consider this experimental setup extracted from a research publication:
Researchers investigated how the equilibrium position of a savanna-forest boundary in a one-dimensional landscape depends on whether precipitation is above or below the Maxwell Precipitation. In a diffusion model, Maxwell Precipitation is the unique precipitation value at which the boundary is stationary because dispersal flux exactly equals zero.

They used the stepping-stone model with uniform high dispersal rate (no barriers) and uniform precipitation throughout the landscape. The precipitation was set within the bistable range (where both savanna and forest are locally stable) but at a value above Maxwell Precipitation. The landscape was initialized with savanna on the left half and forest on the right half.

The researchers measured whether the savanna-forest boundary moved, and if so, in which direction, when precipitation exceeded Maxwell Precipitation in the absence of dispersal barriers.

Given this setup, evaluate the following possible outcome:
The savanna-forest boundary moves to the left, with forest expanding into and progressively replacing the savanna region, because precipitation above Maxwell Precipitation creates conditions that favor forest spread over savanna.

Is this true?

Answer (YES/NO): YES